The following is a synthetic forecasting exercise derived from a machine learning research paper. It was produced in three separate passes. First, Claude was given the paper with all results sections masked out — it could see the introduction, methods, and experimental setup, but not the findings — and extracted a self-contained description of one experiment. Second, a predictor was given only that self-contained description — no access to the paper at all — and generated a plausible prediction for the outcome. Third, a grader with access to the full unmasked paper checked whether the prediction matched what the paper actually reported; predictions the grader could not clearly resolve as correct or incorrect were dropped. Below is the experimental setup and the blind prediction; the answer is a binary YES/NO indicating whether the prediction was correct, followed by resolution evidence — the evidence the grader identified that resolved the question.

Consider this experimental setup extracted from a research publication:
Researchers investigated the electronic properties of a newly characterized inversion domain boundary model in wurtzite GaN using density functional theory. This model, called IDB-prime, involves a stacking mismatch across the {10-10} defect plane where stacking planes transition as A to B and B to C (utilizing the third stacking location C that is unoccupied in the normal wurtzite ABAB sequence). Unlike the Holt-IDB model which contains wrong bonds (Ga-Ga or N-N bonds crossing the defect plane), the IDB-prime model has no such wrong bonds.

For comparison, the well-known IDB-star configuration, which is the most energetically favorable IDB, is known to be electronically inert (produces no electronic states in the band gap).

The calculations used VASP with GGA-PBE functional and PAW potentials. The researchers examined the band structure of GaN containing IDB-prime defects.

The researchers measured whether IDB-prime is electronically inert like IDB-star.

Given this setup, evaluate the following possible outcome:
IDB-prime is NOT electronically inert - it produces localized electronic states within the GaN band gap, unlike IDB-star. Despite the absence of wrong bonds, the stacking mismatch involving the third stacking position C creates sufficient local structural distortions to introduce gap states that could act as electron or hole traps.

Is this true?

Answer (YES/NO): YES